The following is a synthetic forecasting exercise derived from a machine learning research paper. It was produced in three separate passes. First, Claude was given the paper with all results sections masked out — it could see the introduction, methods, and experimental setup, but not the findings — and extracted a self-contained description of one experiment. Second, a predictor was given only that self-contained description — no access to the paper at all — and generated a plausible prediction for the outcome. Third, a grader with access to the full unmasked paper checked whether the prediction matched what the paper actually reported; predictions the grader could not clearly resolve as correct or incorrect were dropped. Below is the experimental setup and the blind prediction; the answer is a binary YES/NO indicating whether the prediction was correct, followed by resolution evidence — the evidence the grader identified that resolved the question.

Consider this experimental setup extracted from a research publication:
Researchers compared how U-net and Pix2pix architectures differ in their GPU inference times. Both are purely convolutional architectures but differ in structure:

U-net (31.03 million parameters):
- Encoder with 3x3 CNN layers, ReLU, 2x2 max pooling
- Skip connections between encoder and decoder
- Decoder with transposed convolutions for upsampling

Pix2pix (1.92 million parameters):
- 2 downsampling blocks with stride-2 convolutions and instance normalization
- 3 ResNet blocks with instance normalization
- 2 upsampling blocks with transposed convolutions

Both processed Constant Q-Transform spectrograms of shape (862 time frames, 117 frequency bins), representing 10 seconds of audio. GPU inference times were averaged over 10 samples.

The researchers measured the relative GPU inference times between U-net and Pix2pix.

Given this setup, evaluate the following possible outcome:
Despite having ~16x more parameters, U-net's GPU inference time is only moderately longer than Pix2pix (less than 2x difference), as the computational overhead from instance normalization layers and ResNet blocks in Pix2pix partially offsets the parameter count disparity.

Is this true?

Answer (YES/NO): NO